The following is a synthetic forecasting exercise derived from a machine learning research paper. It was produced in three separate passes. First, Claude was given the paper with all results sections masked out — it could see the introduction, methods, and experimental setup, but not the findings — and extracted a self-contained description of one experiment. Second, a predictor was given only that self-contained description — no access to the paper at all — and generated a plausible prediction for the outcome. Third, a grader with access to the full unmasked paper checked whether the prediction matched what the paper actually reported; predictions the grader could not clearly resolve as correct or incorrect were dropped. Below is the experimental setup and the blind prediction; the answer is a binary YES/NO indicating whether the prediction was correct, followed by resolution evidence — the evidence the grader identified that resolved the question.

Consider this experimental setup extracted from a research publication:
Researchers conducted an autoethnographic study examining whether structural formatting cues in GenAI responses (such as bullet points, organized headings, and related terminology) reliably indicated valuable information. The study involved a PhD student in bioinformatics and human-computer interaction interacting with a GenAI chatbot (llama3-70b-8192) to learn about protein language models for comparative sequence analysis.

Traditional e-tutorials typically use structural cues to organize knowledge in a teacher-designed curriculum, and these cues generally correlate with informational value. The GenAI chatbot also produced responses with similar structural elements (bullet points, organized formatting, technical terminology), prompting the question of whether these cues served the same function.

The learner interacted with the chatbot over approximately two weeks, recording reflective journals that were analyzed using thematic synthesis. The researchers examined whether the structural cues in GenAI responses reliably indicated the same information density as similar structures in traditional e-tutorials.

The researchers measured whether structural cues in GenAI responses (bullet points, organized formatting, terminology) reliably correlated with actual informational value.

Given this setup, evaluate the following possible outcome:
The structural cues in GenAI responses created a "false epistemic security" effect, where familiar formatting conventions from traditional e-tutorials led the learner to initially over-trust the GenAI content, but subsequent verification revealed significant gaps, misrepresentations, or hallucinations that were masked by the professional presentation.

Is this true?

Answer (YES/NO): NO